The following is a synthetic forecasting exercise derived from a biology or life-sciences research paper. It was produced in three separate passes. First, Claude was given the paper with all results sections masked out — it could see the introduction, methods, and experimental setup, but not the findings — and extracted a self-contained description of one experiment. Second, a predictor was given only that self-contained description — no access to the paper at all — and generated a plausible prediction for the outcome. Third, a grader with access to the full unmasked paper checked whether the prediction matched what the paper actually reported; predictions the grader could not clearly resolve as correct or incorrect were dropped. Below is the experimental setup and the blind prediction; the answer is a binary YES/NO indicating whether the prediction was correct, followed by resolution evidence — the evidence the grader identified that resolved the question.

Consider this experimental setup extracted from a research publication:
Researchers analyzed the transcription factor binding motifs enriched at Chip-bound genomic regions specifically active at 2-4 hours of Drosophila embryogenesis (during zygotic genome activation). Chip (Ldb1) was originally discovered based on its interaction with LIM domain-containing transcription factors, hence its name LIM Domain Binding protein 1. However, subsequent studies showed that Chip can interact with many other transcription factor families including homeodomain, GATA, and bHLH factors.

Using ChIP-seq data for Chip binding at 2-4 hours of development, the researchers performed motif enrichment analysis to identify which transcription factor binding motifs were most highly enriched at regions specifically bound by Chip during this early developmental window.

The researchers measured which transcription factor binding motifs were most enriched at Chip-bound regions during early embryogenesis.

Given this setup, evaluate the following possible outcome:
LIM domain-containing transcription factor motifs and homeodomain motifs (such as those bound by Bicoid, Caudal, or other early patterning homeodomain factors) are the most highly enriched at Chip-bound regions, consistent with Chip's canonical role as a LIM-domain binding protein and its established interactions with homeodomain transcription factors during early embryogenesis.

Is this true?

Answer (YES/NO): NO